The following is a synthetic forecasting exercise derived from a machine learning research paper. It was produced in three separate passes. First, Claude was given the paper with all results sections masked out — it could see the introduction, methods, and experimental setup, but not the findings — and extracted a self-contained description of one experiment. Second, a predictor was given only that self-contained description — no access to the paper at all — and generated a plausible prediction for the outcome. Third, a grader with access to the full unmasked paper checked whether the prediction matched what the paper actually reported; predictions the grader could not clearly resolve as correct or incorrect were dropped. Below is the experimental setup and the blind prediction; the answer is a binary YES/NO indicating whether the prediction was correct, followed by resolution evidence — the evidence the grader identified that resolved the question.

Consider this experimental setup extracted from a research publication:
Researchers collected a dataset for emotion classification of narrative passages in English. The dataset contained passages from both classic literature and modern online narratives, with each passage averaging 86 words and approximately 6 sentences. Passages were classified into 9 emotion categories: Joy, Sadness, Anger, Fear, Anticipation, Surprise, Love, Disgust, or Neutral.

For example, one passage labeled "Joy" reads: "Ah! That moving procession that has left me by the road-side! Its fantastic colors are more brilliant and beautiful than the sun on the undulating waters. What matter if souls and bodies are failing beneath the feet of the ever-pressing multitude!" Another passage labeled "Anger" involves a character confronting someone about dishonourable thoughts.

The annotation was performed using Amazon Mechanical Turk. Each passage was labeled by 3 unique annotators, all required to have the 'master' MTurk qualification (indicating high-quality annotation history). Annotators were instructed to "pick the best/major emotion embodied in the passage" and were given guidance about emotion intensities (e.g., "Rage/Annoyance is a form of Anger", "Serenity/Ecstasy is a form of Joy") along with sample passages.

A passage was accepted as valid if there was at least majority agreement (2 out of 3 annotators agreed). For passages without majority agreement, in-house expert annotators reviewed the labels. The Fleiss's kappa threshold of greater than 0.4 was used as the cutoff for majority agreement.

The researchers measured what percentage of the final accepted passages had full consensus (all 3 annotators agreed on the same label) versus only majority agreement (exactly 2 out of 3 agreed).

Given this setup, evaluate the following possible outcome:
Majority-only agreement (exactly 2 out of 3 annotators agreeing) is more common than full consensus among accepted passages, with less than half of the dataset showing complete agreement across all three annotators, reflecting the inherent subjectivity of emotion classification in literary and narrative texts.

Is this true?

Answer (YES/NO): YES